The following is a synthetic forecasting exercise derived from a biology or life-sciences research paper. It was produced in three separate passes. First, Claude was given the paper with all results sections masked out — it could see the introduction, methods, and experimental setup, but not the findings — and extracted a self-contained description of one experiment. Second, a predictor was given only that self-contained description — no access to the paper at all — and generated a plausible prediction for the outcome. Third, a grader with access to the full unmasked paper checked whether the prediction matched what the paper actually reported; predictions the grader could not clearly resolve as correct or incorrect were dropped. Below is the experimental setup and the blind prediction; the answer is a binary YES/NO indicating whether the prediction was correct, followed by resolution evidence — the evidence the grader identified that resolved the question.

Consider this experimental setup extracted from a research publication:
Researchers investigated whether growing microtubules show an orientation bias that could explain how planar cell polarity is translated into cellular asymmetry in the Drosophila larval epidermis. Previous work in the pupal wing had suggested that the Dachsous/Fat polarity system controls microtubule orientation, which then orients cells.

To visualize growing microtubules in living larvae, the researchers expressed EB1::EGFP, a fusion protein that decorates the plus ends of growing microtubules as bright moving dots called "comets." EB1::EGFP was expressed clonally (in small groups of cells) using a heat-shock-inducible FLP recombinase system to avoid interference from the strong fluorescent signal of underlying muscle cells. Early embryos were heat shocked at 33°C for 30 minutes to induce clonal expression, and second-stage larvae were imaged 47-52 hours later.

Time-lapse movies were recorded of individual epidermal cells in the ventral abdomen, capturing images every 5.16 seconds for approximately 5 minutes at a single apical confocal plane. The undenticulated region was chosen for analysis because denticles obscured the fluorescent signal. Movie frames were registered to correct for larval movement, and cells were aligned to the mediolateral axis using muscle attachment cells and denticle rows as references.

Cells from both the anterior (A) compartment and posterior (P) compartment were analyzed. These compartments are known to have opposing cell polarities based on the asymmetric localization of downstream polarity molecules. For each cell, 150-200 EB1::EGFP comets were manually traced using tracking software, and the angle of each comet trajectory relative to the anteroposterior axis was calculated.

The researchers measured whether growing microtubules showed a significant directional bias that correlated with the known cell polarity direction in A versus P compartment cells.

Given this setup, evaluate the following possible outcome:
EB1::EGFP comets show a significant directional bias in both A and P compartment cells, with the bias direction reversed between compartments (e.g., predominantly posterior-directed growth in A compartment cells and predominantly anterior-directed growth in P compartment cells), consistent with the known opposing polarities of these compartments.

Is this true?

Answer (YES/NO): NO